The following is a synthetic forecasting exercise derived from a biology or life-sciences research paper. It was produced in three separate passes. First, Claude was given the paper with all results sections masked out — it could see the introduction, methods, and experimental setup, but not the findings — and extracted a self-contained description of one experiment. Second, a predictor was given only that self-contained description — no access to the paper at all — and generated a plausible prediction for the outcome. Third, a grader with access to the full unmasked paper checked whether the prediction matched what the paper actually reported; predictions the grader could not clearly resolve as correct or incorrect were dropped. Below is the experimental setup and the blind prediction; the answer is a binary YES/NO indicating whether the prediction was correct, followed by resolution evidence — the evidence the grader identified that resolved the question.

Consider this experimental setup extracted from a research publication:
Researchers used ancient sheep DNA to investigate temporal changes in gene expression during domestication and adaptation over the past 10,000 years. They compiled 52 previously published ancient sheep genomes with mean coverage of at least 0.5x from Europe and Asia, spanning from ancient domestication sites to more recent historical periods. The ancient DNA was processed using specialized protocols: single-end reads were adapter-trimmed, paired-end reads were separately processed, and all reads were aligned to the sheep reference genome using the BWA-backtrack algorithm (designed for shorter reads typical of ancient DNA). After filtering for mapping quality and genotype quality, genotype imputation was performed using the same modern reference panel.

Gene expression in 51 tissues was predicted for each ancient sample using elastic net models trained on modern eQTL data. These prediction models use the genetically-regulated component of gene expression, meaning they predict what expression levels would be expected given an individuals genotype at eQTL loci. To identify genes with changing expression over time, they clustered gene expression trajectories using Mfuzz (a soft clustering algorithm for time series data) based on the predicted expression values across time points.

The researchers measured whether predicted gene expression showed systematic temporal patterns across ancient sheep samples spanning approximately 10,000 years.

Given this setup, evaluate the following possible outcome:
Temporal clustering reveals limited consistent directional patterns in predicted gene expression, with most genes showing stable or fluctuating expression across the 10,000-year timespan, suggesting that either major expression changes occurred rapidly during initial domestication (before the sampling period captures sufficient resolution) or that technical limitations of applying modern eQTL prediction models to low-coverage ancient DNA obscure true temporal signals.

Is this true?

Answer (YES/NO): NO